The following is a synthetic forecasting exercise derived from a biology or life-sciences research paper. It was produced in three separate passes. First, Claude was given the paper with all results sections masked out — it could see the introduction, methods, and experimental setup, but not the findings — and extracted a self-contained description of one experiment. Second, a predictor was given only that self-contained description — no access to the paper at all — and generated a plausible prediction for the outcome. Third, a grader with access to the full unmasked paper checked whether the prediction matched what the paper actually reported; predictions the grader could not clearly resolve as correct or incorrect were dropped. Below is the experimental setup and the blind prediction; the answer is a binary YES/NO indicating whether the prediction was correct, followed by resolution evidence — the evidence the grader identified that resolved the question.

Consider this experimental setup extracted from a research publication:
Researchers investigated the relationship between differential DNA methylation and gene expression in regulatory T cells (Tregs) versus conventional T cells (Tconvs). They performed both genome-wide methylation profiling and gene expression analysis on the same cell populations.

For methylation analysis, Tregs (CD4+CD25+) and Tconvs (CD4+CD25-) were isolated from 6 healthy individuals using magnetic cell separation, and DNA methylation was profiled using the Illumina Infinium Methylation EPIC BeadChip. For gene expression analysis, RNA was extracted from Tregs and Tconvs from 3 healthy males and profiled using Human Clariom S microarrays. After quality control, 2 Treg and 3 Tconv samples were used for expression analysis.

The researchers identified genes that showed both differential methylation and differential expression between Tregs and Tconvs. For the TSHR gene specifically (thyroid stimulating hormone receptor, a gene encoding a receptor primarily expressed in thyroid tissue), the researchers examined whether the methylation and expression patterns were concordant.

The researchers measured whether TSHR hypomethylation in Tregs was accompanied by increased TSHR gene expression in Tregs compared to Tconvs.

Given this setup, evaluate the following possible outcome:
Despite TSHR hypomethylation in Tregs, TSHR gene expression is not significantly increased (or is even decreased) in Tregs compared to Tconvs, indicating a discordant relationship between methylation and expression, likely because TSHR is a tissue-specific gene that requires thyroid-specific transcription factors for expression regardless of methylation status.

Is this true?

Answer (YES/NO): NO